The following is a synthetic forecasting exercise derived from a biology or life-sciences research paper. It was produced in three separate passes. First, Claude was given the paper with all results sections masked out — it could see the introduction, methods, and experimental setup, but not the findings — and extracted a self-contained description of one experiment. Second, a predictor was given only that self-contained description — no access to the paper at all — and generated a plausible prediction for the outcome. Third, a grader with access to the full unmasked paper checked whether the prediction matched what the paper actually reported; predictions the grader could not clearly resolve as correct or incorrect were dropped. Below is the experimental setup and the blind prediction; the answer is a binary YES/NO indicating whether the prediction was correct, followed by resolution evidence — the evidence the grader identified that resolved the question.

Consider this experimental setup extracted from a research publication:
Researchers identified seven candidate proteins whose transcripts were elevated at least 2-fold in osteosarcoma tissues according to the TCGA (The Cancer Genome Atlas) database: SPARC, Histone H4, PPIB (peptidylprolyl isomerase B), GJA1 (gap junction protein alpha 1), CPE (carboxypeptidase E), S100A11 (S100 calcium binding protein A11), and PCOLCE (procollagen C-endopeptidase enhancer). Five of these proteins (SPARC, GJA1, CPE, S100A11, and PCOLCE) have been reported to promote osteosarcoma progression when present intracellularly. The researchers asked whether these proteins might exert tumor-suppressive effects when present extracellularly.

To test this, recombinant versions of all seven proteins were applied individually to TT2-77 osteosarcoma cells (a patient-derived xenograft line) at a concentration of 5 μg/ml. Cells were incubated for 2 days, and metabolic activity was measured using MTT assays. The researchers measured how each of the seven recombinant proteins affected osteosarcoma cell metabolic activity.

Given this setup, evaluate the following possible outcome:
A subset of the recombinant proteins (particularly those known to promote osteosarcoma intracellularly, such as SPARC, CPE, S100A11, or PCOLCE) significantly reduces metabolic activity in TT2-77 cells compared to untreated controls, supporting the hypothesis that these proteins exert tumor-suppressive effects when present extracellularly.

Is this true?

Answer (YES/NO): YES